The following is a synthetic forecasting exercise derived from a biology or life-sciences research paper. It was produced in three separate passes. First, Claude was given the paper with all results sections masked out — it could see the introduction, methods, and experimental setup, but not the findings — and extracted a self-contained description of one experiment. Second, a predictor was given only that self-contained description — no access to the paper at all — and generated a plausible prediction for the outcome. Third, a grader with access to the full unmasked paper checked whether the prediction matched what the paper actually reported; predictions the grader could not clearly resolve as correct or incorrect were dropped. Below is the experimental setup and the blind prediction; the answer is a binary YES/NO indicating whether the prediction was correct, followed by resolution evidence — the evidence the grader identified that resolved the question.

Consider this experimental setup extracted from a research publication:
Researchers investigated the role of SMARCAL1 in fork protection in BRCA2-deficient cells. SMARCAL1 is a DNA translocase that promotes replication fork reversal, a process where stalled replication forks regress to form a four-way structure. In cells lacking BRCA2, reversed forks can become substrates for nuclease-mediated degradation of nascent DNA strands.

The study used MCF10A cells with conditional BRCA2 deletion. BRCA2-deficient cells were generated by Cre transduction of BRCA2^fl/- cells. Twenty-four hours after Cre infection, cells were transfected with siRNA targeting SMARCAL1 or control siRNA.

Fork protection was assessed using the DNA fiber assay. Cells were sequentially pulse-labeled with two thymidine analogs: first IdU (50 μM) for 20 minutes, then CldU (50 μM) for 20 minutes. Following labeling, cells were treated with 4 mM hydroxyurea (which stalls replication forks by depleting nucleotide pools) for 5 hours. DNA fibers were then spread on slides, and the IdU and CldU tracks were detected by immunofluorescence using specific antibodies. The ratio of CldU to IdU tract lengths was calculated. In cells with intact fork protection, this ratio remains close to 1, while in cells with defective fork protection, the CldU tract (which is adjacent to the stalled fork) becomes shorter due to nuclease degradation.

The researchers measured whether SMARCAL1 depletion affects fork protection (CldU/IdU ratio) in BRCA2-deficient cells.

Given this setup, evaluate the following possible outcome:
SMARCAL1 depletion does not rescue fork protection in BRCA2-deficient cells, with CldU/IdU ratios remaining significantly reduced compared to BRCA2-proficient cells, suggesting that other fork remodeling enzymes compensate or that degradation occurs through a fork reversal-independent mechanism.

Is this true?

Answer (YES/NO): NO